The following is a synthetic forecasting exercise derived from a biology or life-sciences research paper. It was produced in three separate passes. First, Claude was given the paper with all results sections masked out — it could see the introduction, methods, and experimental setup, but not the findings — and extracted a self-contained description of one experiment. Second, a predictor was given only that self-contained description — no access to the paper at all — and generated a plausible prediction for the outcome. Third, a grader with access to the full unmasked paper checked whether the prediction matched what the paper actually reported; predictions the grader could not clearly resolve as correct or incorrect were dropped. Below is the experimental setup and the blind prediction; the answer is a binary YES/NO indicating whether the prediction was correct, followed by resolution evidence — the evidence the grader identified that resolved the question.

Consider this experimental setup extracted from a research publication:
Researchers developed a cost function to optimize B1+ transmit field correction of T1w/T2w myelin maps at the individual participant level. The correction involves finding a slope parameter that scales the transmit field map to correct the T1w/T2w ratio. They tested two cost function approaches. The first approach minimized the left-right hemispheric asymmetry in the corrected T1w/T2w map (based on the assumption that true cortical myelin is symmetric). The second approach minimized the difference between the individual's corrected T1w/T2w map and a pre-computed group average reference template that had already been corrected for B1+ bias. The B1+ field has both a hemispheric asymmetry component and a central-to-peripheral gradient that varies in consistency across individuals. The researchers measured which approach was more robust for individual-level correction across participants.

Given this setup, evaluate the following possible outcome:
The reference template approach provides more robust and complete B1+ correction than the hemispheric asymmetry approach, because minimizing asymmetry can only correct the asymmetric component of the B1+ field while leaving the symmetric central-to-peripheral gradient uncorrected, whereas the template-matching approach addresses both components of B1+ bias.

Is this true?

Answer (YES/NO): NO